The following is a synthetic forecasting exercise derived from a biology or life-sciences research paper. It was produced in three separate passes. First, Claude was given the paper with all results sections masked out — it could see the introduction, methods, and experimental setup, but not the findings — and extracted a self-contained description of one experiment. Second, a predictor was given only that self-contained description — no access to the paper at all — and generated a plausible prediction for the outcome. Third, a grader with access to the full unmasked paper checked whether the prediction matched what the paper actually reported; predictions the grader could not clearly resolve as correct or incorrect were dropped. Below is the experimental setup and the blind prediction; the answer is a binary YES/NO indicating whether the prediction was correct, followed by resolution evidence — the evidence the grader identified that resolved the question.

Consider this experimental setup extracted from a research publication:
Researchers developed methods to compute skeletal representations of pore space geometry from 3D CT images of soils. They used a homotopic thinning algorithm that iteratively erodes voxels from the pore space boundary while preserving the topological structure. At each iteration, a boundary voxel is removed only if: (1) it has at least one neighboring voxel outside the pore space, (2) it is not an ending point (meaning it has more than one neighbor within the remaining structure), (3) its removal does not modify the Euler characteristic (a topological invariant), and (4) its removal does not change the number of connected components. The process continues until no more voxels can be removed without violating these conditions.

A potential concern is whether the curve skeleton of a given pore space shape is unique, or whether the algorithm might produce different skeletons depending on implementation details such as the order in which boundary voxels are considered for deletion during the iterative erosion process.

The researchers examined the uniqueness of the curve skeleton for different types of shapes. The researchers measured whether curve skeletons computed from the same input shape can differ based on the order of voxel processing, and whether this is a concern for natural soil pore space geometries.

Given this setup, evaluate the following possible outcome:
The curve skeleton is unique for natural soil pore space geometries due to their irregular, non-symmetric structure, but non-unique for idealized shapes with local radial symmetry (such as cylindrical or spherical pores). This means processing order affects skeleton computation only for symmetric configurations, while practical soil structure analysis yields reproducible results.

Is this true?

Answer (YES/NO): YES